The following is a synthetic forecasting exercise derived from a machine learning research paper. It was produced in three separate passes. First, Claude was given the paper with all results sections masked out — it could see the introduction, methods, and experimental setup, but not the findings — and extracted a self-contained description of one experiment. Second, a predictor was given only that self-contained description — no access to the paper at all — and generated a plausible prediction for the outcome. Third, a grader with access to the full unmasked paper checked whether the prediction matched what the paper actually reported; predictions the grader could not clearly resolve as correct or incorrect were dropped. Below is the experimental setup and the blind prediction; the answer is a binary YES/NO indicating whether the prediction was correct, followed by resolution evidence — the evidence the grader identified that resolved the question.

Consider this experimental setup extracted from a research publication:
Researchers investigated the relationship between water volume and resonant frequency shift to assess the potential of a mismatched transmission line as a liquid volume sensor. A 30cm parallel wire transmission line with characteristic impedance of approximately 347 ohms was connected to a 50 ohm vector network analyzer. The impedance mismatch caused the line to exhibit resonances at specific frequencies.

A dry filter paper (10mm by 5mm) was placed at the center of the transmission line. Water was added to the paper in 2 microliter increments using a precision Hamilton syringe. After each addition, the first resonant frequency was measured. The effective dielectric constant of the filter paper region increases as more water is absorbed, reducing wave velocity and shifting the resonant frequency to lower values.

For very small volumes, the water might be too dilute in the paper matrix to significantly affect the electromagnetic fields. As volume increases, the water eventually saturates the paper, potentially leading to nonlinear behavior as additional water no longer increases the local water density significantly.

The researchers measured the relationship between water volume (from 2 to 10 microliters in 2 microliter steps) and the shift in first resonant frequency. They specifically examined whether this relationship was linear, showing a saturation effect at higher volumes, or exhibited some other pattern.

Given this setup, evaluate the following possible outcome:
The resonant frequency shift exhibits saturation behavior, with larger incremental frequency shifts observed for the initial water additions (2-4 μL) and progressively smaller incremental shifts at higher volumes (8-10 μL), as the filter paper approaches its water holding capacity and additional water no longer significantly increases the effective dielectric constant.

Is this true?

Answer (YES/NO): YES